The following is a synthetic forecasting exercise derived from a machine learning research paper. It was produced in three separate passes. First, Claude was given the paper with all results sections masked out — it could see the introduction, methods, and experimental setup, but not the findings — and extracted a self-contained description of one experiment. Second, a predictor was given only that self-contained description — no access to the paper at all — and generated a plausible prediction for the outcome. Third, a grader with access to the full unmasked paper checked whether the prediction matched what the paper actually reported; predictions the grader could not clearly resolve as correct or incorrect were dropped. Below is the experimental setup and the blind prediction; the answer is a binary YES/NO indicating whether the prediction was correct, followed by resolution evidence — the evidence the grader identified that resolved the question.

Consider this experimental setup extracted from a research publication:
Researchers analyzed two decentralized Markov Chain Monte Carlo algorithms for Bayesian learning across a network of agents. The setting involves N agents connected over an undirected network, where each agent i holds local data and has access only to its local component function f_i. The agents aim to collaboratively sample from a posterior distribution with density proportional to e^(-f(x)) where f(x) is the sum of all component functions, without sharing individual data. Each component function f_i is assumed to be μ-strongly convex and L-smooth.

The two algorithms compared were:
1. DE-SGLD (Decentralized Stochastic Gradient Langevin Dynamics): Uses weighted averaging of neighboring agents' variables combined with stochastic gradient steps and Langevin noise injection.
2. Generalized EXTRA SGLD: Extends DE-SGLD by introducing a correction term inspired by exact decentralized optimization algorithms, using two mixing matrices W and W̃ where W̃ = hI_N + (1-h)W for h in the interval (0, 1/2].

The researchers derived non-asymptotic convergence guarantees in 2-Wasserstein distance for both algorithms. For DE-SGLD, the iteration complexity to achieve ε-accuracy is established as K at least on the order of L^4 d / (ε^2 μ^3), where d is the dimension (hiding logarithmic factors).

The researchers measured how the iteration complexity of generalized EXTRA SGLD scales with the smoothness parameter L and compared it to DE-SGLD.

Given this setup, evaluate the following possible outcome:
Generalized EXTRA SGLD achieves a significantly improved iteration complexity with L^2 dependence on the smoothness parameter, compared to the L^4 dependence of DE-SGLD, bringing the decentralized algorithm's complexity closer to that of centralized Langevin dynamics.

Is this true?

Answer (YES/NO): YES